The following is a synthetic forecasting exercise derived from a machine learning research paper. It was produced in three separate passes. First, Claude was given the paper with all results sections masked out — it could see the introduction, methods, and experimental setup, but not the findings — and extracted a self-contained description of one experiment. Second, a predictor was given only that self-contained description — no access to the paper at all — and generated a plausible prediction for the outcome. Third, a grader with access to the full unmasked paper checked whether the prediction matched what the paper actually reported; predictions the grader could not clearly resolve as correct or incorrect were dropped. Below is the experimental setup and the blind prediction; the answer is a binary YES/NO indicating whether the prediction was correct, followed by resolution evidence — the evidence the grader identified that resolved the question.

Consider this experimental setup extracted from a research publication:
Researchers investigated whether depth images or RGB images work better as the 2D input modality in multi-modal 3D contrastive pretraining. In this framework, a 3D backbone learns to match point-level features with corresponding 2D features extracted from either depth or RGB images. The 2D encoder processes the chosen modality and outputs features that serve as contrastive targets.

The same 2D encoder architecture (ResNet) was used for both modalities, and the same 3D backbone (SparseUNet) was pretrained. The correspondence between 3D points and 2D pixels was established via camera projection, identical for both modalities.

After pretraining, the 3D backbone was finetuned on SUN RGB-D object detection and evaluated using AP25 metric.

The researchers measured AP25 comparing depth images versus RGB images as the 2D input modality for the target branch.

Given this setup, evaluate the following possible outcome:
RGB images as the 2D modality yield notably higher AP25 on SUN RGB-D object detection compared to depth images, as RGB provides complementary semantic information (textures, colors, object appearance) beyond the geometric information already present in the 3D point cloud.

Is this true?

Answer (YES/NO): NO